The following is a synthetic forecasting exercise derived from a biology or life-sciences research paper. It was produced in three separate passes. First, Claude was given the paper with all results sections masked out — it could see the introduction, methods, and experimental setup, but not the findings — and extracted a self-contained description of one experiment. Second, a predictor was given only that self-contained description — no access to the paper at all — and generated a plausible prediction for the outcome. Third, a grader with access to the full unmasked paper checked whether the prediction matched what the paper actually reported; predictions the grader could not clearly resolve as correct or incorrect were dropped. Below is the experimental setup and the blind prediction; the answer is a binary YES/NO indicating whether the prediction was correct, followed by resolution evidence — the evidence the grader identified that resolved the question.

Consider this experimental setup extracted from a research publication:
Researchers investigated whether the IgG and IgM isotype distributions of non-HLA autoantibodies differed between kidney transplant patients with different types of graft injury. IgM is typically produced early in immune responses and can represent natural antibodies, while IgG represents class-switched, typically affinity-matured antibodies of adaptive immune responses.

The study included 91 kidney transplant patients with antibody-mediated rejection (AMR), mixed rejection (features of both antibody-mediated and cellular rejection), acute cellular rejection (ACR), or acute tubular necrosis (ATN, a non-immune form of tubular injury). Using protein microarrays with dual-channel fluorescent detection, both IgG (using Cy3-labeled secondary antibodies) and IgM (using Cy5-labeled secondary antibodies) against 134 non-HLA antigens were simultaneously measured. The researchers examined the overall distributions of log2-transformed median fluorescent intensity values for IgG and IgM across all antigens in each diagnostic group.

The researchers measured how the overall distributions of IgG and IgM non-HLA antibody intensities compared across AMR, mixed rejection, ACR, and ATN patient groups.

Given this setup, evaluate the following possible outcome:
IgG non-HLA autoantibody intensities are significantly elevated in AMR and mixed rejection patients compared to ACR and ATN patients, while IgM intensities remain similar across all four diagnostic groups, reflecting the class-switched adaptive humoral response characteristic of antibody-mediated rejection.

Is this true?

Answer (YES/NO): NO